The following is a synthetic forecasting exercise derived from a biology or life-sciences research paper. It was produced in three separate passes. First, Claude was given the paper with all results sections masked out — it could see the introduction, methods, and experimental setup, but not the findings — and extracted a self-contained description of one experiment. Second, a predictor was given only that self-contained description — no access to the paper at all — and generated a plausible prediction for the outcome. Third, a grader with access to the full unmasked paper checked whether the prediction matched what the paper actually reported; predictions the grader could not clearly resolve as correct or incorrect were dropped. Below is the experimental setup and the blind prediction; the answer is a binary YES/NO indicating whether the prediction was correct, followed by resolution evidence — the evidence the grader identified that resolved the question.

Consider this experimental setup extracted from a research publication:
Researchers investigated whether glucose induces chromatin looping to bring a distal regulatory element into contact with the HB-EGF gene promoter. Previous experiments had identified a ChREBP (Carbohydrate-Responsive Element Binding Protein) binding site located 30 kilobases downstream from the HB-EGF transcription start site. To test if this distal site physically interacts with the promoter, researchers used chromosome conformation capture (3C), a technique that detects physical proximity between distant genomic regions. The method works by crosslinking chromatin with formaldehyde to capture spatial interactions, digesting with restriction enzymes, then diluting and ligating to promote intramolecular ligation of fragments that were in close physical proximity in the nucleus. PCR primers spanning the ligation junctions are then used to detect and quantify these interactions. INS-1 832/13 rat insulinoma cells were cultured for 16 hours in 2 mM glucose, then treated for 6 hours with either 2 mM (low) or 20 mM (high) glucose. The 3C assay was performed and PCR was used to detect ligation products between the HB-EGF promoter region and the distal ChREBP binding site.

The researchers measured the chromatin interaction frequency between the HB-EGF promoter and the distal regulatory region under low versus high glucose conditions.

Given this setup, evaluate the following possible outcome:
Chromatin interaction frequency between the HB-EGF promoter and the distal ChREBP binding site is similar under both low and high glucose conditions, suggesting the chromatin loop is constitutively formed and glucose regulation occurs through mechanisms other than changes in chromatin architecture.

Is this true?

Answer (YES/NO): NO